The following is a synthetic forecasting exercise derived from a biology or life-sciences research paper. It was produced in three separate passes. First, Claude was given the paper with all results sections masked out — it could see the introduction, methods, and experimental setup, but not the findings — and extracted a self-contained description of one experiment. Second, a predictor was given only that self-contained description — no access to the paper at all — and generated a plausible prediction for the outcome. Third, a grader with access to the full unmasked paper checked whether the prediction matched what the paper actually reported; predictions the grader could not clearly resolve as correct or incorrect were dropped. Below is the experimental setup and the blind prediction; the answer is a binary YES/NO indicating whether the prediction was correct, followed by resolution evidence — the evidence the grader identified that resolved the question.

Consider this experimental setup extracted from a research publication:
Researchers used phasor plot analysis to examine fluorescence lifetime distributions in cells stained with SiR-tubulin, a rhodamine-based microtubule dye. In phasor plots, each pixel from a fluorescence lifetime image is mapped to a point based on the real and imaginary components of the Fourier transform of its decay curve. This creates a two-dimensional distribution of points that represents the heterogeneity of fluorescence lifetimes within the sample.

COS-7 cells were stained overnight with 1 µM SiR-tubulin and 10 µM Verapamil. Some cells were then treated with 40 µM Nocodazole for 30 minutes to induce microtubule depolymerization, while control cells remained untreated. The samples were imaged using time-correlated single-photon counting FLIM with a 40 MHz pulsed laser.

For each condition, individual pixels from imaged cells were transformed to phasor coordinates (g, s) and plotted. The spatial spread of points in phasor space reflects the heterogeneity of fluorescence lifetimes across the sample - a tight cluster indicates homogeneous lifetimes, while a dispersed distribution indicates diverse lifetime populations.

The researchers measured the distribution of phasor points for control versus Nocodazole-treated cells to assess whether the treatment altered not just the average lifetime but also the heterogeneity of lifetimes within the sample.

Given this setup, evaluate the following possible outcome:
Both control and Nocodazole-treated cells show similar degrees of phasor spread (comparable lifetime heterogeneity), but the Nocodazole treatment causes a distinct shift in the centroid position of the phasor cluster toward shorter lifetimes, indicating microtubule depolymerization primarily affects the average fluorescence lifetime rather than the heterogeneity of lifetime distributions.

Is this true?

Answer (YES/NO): NO